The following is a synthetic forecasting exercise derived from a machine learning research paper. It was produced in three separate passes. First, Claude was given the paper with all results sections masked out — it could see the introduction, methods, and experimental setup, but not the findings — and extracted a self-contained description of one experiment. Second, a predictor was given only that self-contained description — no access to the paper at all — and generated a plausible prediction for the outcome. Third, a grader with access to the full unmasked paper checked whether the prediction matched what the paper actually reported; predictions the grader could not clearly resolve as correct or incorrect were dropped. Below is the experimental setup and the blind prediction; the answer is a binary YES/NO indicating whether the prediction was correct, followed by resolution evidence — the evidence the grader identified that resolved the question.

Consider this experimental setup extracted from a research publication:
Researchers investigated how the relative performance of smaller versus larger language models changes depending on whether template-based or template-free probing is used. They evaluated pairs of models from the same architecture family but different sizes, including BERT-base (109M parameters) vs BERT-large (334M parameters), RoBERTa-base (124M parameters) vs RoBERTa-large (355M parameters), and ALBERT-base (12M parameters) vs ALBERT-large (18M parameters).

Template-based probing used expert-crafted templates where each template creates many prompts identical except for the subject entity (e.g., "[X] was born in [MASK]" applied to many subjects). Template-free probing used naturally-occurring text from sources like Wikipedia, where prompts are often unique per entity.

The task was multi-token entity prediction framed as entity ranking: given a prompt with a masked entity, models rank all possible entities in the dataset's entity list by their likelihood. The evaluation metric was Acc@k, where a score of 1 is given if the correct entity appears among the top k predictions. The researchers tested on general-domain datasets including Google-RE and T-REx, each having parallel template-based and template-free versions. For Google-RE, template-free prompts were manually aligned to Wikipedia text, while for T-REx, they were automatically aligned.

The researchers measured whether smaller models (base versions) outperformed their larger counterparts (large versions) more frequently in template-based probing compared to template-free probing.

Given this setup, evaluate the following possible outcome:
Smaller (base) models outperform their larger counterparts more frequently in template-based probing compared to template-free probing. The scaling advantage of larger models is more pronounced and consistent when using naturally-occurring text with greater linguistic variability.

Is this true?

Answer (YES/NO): YES